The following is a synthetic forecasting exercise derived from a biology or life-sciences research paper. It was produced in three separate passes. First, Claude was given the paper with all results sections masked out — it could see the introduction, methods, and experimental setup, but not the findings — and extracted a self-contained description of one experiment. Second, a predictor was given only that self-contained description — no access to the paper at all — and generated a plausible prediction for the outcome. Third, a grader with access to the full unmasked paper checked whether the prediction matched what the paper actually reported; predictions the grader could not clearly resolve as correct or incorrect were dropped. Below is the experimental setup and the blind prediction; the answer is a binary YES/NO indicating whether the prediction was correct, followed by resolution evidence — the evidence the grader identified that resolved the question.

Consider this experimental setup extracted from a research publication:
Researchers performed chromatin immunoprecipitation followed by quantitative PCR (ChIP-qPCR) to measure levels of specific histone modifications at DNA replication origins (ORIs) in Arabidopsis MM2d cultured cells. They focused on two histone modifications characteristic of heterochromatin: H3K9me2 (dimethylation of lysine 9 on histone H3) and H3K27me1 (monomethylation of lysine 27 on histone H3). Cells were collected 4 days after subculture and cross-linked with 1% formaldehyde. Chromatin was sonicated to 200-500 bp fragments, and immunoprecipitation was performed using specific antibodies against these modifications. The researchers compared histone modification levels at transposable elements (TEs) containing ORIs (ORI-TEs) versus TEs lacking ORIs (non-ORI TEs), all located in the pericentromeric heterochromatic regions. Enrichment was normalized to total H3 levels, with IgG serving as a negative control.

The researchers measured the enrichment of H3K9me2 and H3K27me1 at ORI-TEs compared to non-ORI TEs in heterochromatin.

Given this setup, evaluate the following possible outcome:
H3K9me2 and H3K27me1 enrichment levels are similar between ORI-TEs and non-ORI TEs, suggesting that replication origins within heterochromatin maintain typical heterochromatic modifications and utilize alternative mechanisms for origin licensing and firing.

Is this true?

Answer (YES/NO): YES